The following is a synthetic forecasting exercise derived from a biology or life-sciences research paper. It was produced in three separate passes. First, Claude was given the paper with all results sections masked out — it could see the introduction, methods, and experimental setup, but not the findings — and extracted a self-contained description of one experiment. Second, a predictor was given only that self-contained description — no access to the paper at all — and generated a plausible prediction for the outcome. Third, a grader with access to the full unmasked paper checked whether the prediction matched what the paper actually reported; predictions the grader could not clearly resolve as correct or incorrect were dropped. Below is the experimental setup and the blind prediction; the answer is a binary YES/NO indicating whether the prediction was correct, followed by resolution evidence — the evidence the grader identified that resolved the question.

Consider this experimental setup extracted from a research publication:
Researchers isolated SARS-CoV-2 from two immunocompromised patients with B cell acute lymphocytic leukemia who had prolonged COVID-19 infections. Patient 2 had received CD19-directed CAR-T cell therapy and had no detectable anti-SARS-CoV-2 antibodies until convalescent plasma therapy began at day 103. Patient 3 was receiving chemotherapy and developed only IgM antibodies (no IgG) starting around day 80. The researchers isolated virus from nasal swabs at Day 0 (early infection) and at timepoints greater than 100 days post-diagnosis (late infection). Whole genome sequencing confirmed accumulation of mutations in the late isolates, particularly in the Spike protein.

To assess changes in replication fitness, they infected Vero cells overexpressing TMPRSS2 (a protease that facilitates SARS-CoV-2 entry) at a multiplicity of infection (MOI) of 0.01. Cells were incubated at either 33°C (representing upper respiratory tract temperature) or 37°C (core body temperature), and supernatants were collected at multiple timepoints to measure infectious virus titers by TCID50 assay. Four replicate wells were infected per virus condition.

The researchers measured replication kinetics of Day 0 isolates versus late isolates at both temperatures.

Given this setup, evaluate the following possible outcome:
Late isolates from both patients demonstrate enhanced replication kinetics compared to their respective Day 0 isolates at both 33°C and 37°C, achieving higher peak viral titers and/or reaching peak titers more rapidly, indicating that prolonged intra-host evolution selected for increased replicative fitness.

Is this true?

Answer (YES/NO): NO